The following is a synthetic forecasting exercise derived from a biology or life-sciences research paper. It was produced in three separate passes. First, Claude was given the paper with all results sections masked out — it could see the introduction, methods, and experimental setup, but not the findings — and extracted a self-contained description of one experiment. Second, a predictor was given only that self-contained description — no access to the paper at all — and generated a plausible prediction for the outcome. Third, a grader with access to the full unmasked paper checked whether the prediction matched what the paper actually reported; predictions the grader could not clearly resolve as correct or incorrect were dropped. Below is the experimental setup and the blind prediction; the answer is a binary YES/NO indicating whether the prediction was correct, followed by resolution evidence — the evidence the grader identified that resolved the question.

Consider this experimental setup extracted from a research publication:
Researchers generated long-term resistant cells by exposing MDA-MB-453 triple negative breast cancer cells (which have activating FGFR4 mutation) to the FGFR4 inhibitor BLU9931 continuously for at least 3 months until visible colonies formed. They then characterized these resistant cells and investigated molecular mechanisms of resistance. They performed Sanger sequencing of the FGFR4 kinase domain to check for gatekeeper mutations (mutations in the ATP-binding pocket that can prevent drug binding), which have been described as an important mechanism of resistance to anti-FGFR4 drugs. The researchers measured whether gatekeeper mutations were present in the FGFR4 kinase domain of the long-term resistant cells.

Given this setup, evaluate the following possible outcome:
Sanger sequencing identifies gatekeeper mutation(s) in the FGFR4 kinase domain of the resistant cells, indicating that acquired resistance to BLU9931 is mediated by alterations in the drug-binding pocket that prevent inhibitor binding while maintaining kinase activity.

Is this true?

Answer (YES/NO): NO